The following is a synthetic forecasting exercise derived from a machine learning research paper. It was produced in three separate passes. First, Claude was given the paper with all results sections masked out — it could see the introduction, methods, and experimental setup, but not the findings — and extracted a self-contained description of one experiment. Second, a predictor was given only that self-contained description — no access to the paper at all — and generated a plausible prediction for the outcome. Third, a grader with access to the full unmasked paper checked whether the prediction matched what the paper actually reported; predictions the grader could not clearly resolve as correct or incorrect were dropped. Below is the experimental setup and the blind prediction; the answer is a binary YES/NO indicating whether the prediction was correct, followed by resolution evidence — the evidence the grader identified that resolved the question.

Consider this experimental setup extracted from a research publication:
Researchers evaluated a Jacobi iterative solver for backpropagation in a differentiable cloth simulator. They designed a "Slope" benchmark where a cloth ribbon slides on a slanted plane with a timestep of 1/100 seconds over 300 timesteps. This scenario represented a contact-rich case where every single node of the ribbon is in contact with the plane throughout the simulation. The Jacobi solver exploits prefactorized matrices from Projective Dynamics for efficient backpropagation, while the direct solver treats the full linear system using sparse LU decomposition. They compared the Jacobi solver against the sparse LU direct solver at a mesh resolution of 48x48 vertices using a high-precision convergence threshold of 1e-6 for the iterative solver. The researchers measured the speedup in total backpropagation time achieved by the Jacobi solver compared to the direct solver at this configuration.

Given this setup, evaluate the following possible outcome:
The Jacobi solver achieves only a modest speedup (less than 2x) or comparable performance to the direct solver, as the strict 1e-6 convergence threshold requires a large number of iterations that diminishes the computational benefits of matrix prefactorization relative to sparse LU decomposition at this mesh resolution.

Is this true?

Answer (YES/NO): NO